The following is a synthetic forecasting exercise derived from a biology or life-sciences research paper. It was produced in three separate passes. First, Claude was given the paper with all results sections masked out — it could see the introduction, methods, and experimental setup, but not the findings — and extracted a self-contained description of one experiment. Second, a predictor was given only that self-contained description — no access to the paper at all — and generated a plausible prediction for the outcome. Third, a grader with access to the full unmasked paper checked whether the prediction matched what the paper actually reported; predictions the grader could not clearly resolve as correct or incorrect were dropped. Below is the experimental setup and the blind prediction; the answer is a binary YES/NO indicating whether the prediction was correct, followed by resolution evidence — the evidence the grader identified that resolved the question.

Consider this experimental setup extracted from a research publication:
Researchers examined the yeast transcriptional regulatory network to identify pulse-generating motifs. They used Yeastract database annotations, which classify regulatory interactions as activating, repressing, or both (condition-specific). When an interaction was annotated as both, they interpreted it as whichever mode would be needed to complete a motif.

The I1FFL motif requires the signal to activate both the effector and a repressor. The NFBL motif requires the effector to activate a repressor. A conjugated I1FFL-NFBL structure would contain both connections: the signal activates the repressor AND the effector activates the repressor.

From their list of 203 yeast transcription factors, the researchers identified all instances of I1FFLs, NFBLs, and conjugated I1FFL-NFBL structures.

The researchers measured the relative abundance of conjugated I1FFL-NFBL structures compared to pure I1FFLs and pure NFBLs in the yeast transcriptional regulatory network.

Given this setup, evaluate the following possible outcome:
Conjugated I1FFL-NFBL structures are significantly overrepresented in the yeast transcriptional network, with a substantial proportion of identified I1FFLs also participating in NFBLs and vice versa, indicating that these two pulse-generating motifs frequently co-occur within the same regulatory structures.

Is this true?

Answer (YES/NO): NO